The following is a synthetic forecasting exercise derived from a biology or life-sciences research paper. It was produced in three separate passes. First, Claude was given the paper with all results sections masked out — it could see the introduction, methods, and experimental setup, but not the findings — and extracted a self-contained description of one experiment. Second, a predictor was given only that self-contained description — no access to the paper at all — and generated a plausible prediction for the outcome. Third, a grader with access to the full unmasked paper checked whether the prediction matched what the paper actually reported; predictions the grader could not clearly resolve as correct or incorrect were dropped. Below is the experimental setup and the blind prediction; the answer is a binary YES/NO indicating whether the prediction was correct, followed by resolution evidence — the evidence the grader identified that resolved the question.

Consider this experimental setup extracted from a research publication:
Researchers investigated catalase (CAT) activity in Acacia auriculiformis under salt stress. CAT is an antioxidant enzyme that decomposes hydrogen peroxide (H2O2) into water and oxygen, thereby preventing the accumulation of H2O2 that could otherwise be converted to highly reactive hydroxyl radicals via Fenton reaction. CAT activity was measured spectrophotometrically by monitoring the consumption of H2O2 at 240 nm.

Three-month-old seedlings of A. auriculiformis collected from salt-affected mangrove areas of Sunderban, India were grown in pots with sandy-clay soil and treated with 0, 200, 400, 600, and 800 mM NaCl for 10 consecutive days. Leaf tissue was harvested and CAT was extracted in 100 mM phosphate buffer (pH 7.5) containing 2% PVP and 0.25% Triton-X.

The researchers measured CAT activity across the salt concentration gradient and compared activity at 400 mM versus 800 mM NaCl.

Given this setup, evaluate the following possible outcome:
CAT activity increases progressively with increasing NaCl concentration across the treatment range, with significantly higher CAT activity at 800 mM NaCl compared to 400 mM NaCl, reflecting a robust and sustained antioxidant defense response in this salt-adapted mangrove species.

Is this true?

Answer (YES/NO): NO